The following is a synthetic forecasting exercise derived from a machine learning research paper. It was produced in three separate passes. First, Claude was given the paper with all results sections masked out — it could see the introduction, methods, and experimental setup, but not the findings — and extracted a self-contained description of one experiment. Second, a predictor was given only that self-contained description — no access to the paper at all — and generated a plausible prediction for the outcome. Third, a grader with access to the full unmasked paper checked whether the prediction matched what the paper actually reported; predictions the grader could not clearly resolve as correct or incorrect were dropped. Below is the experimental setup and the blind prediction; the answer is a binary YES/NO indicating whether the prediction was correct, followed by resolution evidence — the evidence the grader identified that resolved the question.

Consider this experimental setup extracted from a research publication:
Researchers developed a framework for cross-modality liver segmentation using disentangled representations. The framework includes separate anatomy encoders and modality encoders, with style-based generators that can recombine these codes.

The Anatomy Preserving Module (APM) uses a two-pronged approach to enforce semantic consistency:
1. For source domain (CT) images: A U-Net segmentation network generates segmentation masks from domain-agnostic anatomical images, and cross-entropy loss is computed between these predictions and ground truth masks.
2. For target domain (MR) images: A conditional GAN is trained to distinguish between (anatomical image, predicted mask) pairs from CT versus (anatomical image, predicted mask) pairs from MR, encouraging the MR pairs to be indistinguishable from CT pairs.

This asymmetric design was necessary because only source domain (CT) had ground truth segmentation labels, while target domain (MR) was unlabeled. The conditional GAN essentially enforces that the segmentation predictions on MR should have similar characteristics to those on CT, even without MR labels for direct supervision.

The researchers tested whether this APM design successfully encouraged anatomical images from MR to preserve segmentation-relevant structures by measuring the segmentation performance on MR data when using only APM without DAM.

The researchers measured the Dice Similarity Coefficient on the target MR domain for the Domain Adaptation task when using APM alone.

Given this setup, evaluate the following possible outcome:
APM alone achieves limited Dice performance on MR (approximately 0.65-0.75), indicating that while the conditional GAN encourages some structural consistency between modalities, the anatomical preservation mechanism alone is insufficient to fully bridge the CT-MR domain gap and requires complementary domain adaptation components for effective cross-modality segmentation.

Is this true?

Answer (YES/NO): NO